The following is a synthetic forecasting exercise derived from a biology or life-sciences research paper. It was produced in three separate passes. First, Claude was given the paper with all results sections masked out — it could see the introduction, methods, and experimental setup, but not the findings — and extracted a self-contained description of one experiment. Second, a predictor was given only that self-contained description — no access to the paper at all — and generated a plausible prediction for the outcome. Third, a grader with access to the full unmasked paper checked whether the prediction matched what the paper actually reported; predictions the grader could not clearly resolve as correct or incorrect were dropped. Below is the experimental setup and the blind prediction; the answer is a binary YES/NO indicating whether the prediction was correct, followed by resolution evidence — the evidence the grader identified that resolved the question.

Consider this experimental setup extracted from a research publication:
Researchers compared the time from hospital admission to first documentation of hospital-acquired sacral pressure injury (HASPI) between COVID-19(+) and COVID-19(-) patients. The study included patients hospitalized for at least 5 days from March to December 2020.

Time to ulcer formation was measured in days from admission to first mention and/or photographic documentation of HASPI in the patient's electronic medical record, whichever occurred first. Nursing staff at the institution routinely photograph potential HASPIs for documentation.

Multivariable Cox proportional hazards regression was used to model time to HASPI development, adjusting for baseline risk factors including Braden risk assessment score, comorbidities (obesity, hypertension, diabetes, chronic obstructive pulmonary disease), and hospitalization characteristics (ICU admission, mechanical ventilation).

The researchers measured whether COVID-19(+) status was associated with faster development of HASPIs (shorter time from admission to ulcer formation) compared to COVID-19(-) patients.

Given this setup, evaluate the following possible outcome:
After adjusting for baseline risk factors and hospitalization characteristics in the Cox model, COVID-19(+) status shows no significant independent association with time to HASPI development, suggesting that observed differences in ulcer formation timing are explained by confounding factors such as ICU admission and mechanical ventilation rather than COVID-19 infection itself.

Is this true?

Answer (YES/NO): YES